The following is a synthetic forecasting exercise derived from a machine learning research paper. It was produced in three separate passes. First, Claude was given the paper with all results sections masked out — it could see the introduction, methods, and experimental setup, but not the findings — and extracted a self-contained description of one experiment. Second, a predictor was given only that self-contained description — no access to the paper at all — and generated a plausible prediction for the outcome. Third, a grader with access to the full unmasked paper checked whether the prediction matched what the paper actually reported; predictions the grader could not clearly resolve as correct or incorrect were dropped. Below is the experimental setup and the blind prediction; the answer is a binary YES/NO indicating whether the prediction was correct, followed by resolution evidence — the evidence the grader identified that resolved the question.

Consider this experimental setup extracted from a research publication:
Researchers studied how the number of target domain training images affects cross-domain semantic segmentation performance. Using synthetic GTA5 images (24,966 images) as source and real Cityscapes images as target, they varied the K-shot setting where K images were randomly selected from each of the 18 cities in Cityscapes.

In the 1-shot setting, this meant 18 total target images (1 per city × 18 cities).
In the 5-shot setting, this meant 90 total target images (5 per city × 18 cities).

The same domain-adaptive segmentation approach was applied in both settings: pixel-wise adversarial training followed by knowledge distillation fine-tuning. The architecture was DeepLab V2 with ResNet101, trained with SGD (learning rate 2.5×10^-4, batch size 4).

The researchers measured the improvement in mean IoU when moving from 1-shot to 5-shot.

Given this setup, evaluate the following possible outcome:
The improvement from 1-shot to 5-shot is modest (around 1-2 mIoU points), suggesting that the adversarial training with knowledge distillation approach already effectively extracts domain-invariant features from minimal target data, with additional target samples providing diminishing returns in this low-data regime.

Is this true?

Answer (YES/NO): NO